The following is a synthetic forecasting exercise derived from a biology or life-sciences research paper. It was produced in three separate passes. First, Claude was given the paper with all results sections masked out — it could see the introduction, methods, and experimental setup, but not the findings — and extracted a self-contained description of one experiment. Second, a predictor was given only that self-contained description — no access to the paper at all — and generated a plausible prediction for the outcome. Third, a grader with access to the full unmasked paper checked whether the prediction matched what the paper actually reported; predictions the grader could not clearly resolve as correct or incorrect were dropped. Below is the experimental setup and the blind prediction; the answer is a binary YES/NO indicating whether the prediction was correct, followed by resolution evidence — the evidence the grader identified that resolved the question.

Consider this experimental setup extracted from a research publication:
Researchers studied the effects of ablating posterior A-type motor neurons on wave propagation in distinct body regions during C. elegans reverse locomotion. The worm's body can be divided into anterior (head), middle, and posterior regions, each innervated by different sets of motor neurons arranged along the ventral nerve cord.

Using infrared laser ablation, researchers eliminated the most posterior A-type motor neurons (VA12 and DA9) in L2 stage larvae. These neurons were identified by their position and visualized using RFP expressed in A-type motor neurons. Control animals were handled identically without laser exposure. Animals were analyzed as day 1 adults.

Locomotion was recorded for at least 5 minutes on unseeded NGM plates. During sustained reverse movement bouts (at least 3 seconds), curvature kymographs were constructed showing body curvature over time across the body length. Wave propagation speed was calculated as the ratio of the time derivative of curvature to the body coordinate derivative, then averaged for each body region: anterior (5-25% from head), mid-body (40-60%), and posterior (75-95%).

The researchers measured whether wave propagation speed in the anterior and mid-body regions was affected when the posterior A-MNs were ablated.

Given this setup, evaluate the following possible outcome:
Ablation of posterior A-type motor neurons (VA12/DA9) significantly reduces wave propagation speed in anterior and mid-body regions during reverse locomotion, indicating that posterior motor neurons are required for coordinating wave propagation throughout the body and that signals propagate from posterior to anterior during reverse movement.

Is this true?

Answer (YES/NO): NO